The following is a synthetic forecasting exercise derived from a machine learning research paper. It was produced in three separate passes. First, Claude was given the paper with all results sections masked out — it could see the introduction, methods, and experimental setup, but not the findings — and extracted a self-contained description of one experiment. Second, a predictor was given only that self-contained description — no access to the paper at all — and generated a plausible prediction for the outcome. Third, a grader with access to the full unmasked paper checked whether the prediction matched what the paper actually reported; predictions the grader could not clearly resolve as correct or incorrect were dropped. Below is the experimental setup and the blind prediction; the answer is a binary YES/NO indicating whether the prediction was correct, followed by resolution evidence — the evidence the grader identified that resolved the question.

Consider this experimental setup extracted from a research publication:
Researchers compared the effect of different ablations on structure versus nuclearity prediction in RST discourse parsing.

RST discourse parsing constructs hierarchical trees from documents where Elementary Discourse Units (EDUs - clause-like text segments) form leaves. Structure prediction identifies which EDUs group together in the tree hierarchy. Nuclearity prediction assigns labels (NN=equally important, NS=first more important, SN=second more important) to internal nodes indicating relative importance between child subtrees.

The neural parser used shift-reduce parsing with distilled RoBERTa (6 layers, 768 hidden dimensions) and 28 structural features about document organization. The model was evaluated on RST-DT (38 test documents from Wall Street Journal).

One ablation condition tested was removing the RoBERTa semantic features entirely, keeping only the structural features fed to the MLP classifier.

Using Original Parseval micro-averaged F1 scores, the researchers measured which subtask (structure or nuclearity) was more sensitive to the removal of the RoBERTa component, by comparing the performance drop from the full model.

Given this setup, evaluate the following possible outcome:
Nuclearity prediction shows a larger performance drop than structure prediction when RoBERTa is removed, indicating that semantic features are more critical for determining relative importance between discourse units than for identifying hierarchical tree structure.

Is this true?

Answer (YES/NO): YES